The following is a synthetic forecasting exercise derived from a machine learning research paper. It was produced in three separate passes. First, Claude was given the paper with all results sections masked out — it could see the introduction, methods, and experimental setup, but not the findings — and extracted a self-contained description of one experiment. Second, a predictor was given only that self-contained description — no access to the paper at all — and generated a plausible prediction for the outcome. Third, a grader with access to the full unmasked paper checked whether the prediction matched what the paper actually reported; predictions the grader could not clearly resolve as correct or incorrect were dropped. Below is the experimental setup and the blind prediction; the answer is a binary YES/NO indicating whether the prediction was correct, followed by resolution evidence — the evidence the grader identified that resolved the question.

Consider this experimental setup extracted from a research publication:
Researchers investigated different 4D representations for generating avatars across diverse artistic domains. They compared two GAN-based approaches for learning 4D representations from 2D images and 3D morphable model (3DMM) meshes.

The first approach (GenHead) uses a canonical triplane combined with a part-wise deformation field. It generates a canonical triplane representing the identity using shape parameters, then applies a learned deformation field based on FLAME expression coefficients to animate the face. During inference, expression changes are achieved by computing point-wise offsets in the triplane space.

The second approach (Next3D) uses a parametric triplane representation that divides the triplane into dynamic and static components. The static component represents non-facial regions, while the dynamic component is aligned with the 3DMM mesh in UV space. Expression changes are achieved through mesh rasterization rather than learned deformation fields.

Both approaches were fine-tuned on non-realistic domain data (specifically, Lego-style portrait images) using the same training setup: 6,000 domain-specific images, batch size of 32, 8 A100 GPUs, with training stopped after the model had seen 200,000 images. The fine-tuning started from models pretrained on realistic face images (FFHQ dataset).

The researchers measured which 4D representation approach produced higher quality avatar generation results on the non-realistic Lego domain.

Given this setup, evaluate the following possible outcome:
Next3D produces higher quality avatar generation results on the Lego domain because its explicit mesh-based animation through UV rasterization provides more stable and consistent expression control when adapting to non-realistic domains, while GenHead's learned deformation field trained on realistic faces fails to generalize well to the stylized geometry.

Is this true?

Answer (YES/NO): YES